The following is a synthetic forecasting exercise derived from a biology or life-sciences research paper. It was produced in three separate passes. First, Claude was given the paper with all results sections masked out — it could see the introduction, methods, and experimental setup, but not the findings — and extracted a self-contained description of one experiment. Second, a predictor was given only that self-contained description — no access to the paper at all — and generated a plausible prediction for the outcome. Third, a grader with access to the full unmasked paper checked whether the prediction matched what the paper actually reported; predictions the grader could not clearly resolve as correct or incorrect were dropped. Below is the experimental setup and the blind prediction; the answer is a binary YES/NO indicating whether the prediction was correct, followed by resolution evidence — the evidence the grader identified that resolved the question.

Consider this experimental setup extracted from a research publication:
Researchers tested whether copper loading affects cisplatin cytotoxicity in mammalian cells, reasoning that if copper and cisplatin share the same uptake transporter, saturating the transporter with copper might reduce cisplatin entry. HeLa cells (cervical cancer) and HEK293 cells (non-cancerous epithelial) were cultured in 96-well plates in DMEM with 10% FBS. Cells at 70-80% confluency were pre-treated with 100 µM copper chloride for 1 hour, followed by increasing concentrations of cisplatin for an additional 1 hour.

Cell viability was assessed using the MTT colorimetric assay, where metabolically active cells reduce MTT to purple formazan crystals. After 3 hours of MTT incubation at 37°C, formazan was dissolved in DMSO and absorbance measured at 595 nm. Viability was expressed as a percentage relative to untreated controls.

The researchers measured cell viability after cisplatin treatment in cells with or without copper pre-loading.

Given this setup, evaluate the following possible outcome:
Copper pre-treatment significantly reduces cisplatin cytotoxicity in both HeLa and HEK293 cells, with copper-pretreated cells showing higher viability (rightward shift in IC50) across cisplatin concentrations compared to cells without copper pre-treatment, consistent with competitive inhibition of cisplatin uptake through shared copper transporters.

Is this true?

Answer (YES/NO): YES